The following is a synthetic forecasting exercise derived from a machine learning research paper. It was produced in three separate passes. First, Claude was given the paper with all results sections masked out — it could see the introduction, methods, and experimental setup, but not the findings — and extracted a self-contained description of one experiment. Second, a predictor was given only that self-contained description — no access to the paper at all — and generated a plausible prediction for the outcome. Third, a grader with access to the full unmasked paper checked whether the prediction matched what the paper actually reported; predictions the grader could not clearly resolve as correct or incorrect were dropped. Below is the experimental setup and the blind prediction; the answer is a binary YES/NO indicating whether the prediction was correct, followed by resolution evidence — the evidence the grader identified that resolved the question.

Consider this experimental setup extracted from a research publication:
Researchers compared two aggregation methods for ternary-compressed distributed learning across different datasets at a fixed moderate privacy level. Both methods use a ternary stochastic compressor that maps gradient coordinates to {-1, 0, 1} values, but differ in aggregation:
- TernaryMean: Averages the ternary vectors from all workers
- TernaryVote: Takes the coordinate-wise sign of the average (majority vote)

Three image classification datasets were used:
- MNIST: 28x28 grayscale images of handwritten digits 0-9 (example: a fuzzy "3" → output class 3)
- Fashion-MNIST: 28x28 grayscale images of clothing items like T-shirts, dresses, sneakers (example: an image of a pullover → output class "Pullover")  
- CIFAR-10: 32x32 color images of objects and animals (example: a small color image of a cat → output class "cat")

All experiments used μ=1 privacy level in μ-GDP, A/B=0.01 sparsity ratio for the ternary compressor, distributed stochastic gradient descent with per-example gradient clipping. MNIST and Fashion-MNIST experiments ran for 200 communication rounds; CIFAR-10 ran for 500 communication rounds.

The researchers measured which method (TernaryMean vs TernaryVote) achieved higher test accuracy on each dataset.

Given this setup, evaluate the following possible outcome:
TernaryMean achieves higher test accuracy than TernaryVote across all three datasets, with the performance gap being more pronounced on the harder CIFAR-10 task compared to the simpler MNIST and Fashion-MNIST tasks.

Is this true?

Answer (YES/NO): NO